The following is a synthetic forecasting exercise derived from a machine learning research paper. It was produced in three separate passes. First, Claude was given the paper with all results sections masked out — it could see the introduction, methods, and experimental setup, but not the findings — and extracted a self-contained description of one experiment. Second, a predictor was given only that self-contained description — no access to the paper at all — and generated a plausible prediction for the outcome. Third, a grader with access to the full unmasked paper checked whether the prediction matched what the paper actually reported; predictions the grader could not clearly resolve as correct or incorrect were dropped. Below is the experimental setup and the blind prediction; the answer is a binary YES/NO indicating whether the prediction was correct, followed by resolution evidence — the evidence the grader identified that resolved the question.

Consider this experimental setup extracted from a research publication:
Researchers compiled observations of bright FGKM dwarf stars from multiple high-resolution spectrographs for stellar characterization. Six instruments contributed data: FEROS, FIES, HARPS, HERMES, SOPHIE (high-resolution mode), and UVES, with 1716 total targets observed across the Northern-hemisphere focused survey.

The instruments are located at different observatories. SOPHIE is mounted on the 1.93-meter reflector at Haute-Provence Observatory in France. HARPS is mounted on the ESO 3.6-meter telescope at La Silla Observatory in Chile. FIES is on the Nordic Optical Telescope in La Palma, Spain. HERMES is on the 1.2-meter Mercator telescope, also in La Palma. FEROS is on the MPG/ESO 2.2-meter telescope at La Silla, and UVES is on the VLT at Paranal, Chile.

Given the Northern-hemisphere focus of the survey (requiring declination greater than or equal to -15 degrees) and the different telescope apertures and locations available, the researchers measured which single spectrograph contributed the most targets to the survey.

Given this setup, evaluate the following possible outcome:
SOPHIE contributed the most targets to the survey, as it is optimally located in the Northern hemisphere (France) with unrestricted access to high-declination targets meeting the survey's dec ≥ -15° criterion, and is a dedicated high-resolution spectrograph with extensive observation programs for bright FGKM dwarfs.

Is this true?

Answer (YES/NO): YES